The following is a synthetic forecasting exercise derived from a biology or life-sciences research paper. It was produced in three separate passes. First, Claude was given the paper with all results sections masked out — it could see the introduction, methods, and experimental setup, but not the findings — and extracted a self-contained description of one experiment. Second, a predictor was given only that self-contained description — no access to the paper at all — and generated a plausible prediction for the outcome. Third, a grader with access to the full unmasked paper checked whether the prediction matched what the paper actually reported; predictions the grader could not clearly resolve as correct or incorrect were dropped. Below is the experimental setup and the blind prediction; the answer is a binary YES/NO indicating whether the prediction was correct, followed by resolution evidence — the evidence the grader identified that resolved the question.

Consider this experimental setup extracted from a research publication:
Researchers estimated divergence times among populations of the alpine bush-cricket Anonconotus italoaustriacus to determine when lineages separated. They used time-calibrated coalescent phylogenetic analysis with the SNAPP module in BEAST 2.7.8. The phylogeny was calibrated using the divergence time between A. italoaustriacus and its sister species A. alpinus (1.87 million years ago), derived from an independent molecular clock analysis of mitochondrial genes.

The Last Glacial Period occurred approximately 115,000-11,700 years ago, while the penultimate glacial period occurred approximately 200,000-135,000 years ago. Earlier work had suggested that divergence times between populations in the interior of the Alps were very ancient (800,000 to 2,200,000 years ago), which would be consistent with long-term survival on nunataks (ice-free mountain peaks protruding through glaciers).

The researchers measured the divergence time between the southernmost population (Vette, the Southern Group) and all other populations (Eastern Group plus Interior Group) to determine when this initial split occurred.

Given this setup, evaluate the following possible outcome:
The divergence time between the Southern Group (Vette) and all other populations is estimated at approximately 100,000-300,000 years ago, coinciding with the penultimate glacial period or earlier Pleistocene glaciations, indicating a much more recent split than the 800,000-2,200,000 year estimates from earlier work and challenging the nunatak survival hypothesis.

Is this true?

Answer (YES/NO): YES